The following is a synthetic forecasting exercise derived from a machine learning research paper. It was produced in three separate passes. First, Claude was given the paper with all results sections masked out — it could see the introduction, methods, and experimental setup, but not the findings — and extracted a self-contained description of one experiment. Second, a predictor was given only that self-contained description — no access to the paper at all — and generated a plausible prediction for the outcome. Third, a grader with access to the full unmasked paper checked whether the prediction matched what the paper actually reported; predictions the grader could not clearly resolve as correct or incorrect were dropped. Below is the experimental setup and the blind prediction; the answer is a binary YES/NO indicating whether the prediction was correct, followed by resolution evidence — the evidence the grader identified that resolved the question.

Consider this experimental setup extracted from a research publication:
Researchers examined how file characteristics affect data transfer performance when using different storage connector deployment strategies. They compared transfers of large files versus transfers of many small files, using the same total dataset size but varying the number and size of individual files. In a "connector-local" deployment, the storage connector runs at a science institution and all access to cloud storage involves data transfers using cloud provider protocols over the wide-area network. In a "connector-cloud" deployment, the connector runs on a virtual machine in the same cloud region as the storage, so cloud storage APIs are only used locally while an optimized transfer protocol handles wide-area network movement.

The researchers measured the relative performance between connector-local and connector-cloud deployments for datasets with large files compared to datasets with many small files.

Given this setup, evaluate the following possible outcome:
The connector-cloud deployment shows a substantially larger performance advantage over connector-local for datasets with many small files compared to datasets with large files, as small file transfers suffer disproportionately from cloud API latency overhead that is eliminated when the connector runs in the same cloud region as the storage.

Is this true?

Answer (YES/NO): YES